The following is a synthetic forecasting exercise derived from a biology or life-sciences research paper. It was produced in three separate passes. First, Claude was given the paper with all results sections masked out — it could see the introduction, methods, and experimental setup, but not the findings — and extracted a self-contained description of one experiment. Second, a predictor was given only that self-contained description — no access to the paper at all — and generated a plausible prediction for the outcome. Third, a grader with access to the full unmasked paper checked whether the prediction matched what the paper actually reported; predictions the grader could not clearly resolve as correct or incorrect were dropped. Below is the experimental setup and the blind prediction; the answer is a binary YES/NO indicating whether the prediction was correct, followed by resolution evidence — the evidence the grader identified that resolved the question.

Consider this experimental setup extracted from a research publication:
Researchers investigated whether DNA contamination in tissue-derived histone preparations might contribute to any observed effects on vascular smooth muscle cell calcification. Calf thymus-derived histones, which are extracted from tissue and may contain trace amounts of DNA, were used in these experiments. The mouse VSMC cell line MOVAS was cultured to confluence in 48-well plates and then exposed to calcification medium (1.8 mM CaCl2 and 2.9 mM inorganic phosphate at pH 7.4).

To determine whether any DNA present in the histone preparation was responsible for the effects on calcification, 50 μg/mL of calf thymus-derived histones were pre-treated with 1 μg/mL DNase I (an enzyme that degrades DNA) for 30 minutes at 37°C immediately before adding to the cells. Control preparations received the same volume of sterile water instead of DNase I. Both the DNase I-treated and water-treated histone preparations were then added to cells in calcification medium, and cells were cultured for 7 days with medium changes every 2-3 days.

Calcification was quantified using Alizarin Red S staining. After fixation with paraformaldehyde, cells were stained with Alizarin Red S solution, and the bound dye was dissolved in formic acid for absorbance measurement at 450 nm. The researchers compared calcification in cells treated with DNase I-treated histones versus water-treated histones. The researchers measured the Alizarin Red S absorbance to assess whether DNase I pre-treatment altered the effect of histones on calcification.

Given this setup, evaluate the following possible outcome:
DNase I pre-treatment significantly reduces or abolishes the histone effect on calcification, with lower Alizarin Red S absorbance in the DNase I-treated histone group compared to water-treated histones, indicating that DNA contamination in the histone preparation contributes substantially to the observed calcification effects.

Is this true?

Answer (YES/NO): NO